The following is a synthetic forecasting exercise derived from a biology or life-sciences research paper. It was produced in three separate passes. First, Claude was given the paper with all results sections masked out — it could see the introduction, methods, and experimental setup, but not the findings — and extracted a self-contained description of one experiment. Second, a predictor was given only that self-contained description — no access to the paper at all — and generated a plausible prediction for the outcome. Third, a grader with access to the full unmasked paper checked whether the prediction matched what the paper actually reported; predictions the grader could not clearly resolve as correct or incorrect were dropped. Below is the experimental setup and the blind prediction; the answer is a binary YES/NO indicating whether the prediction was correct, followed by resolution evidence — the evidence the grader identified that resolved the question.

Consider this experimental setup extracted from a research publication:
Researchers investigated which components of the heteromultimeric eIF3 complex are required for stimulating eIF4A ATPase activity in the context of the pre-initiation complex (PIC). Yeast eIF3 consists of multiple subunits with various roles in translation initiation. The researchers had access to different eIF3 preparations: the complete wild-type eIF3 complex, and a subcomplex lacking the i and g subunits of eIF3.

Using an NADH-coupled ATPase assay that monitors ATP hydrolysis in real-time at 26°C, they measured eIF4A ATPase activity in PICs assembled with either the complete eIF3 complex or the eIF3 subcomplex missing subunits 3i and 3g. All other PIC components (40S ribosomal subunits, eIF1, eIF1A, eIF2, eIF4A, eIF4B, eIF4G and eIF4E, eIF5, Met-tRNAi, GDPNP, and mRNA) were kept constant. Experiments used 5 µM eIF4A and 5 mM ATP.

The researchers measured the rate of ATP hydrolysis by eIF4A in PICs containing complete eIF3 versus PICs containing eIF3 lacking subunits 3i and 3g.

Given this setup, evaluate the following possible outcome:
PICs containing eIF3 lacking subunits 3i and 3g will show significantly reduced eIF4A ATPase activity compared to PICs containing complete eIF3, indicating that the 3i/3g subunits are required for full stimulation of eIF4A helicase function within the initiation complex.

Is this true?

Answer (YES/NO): YES